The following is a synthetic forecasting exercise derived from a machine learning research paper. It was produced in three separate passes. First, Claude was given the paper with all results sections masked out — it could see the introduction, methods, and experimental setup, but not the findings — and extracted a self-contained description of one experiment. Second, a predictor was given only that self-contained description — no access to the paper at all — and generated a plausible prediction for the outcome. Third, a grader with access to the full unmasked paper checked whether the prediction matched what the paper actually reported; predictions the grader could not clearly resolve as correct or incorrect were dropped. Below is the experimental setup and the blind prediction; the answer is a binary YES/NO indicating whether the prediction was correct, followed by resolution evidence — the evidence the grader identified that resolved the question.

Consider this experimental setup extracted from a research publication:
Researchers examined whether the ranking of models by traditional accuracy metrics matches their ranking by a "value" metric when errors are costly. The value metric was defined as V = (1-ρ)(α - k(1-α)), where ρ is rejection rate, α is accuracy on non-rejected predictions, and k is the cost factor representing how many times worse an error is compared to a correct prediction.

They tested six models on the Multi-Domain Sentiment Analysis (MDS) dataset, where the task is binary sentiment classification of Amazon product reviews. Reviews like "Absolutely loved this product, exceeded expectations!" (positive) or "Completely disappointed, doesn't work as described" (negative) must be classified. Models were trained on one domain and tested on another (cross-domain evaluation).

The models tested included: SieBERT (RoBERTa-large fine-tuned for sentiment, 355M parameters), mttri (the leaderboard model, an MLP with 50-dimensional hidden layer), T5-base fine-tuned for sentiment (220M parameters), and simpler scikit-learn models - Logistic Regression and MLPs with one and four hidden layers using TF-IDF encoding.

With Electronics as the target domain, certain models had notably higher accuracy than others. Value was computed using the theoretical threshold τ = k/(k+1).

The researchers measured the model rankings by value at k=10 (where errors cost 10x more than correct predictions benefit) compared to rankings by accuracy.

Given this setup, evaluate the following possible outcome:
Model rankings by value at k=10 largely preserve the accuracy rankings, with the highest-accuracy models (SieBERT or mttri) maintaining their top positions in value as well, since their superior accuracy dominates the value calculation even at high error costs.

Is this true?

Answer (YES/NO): NO